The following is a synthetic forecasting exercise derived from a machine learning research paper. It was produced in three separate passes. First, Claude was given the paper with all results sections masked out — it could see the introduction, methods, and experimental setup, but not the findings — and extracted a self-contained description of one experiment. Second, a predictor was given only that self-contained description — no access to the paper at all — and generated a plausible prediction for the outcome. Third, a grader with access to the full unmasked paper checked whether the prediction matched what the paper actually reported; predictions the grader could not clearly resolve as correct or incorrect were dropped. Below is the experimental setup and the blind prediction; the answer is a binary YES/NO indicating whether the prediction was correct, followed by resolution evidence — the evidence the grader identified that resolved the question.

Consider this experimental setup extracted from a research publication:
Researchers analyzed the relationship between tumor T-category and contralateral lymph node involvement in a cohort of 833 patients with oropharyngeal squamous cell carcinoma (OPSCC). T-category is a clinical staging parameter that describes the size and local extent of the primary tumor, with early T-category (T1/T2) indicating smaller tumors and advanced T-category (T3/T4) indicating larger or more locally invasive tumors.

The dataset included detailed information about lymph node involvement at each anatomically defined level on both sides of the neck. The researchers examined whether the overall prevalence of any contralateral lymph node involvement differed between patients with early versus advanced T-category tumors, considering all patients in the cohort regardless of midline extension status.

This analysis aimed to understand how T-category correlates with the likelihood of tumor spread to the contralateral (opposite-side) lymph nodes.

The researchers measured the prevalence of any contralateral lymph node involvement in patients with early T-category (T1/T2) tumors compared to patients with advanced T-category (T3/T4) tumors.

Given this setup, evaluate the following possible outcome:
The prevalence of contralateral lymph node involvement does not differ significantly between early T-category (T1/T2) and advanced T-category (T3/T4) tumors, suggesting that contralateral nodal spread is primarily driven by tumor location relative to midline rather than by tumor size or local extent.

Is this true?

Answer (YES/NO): NO